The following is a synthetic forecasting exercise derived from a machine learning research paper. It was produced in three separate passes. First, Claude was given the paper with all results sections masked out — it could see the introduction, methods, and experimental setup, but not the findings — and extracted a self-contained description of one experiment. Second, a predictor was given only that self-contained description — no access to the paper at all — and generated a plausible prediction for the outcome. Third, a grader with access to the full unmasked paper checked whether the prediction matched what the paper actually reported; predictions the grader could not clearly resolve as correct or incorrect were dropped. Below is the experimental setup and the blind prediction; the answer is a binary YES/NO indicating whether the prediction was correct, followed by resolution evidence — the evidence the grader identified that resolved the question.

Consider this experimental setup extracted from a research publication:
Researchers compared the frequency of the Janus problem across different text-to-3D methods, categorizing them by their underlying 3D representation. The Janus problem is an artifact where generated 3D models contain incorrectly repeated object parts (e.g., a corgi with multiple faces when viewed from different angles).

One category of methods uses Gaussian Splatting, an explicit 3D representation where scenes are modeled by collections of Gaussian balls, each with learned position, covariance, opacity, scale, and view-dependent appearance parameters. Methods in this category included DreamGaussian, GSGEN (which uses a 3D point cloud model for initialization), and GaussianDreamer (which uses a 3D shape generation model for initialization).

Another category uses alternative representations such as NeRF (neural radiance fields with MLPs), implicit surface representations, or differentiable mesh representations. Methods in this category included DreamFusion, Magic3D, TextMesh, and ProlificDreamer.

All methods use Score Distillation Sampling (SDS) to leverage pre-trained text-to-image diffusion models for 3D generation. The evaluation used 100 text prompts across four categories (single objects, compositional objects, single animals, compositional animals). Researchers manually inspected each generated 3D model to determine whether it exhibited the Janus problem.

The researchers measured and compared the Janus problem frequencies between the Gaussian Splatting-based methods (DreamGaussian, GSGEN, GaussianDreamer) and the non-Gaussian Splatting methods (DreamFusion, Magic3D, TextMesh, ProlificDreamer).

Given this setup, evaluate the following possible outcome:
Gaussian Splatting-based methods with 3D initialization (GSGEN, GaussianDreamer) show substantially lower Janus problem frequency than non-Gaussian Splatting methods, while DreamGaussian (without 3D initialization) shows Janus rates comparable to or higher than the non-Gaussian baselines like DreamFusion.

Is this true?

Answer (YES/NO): NO